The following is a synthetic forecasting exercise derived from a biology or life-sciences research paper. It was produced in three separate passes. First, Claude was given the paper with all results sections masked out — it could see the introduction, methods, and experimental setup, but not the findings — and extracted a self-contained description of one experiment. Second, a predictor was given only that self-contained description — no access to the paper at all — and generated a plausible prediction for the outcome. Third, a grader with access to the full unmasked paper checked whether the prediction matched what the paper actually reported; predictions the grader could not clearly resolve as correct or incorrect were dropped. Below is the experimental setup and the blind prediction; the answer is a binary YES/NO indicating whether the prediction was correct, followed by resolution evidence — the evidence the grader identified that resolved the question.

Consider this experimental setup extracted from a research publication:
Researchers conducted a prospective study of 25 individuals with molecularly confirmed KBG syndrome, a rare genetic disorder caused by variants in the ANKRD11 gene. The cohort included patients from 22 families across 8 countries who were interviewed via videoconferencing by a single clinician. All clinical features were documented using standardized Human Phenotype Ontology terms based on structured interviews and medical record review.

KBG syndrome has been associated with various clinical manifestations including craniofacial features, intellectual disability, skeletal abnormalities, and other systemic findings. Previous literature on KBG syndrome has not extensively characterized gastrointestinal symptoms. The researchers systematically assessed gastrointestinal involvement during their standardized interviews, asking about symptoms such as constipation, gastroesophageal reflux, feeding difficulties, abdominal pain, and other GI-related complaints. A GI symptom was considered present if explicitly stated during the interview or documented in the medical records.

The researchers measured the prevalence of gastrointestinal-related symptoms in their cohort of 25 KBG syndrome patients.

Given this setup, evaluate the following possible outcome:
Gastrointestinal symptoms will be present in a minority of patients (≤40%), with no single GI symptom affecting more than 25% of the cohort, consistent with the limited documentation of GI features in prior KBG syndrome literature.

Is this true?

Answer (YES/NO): NO